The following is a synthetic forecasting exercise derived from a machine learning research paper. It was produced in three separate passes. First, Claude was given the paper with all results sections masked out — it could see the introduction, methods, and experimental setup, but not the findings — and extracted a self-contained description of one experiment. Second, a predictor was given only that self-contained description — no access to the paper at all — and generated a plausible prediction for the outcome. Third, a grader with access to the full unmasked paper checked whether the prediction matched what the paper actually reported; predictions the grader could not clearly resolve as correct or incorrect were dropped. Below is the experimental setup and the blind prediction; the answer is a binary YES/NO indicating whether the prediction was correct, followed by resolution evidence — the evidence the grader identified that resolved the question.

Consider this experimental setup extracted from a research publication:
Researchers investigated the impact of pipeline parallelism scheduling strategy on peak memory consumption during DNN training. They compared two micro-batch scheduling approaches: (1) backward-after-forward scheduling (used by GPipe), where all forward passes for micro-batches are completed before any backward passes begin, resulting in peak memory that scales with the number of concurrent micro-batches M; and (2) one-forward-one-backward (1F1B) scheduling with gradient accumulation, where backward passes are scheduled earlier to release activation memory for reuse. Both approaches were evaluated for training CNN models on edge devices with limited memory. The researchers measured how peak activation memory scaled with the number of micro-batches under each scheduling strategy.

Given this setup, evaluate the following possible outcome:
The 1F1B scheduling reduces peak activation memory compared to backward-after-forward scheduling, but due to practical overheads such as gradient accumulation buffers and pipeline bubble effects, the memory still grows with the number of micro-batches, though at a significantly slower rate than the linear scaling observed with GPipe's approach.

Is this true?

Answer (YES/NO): NO